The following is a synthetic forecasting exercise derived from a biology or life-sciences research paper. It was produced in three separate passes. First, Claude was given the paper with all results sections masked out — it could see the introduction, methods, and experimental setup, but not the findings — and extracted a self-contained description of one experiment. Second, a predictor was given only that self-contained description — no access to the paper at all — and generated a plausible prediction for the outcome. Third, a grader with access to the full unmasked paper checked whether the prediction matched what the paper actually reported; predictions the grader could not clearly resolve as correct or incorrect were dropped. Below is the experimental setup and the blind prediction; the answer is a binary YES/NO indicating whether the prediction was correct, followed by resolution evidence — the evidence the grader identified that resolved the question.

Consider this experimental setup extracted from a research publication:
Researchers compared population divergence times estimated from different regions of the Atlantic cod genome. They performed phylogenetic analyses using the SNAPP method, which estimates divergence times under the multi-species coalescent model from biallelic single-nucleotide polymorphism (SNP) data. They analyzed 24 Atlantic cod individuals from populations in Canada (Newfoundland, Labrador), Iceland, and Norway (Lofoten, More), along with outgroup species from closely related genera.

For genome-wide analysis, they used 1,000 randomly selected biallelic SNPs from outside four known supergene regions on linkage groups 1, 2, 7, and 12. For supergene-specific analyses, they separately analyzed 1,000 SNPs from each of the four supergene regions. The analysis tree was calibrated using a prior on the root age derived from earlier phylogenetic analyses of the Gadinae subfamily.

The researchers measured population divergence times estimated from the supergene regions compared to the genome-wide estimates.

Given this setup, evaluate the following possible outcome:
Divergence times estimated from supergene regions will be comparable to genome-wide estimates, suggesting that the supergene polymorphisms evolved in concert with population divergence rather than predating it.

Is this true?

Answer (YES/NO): NO